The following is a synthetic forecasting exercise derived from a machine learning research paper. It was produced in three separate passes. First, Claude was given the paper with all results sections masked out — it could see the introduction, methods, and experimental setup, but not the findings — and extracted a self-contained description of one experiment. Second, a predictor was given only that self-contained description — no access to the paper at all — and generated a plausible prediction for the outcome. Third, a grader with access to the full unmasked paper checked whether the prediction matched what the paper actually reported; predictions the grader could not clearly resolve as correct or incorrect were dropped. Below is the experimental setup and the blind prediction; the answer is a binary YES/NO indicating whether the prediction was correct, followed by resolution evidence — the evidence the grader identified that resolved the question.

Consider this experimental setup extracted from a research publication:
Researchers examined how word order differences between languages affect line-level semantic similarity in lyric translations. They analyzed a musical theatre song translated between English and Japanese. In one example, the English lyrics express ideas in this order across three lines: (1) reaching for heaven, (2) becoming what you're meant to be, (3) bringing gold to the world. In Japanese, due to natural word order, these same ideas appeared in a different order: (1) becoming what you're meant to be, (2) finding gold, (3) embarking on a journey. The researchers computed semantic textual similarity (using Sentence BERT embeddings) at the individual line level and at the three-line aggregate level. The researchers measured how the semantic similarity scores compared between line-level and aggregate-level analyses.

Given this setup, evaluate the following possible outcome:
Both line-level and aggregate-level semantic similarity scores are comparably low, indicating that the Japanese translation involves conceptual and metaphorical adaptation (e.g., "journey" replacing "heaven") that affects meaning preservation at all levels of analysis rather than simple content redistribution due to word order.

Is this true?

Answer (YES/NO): NO